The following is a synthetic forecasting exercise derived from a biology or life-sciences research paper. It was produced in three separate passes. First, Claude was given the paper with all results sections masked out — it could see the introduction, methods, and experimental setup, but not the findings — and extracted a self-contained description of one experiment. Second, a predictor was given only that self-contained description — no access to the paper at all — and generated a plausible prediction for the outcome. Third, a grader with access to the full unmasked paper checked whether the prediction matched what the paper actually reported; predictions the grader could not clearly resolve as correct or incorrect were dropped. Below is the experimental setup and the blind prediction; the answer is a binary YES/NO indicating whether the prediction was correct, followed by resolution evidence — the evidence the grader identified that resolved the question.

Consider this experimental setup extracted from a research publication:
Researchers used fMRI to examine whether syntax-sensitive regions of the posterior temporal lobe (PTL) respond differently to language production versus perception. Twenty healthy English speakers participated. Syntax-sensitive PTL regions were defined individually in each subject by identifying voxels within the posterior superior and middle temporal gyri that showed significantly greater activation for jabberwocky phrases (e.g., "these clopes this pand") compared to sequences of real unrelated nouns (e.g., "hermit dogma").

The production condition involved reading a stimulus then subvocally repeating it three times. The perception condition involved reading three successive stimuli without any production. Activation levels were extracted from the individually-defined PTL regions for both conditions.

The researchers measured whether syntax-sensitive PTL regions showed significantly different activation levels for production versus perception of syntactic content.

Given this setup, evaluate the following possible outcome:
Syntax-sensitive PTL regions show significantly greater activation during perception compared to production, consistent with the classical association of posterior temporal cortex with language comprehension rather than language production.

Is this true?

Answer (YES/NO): YES